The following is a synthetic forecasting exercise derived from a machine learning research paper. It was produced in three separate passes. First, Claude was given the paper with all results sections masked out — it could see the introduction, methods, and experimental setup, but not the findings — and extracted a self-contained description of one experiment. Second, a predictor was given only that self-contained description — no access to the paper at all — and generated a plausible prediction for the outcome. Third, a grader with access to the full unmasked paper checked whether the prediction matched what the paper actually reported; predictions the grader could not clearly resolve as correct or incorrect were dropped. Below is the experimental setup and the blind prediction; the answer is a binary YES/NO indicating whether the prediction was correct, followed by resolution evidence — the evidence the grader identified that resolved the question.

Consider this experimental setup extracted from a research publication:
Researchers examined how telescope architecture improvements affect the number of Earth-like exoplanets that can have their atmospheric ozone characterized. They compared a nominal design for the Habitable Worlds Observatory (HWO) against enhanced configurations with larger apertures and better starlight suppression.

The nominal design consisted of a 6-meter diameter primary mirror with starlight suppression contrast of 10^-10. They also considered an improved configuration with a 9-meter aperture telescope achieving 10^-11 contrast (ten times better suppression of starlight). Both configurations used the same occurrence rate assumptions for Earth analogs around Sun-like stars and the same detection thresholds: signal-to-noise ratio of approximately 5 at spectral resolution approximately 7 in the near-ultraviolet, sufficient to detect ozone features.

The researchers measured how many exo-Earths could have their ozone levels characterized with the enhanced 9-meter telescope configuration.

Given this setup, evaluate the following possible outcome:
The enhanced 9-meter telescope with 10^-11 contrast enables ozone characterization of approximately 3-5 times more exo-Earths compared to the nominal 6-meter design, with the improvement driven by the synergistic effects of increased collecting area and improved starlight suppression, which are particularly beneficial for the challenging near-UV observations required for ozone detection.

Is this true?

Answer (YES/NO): NO